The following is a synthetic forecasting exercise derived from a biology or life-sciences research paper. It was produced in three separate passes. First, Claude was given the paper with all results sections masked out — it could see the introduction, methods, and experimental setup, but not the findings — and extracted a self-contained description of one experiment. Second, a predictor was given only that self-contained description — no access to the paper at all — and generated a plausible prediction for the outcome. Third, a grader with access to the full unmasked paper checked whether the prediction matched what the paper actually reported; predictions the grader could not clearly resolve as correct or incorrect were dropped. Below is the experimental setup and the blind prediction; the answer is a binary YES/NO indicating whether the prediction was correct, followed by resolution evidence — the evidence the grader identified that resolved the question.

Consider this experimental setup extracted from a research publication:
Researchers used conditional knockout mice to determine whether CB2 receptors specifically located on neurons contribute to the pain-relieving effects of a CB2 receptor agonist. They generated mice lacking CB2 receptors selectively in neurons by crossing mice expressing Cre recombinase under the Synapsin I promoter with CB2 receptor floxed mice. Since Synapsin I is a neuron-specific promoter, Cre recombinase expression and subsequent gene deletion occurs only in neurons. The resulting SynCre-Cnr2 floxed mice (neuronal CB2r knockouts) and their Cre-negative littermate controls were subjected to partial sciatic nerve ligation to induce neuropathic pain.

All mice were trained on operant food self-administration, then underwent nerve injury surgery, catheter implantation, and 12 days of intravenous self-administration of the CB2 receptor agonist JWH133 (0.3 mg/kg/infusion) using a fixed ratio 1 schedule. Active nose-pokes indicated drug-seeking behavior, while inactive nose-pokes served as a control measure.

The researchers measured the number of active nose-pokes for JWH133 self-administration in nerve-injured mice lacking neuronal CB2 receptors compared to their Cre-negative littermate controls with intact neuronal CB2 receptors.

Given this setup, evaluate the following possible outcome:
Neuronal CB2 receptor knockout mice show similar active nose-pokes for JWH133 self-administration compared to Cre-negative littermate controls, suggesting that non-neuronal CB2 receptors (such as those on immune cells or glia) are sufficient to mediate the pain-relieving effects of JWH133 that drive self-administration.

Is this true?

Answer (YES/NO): NO